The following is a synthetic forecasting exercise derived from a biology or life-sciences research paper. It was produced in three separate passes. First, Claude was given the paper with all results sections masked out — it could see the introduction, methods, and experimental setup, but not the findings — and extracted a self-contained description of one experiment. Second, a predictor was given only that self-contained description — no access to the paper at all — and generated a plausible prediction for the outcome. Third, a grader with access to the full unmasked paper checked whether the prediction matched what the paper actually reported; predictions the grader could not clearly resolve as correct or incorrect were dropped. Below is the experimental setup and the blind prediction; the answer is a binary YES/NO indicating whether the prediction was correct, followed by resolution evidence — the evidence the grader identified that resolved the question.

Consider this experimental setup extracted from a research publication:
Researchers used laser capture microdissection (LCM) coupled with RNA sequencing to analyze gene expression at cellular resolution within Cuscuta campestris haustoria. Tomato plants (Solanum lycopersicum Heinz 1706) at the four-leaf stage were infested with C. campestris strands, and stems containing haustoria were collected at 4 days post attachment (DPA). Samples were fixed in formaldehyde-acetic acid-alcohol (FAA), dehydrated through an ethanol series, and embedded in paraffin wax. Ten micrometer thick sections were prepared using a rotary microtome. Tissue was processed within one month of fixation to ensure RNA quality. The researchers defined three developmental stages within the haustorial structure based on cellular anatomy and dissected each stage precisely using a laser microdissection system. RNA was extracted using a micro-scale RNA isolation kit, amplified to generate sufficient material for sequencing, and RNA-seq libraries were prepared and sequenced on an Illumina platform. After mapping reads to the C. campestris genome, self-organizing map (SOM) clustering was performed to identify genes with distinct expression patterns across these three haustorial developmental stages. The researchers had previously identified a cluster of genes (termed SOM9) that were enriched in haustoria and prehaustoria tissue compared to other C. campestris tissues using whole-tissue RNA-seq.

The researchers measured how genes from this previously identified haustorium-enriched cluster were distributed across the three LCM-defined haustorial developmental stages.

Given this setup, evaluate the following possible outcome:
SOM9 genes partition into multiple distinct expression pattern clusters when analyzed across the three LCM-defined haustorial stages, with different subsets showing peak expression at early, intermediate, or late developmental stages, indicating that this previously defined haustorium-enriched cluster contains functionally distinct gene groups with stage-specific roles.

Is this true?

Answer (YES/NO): NO